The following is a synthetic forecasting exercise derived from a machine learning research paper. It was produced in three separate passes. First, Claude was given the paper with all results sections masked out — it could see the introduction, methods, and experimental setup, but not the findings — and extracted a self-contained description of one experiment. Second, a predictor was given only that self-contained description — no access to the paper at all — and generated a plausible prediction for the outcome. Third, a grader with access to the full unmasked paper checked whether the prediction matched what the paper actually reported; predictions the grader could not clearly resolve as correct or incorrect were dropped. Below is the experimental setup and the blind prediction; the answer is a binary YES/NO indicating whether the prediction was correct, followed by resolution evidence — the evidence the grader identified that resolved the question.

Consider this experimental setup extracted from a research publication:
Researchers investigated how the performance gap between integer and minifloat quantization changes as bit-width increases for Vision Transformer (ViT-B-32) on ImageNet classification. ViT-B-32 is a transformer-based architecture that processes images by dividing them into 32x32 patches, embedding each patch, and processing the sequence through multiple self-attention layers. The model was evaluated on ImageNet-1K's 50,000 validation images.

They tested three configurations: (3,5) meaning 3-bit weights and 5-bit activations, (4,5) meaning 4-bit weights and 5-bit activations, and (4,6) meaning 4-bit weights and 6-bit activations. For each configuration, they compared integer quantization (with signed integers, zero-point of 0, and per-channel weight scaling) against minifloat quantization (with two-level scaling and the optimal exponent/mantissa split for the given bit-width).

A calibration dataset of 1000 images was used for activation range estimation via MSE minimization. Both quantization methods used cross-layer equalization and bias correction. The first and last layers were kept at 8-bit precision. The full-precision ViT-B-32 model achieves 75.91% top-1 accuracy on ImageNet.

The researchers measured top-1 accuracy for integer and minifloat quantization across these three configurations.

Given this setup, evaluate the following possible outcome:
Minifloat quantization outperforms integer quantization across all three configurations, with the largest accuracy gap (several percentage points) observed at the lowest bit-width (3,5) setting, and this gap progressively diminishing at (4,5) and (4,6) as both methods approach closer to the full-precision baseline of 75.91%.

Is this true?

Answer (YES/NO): NO